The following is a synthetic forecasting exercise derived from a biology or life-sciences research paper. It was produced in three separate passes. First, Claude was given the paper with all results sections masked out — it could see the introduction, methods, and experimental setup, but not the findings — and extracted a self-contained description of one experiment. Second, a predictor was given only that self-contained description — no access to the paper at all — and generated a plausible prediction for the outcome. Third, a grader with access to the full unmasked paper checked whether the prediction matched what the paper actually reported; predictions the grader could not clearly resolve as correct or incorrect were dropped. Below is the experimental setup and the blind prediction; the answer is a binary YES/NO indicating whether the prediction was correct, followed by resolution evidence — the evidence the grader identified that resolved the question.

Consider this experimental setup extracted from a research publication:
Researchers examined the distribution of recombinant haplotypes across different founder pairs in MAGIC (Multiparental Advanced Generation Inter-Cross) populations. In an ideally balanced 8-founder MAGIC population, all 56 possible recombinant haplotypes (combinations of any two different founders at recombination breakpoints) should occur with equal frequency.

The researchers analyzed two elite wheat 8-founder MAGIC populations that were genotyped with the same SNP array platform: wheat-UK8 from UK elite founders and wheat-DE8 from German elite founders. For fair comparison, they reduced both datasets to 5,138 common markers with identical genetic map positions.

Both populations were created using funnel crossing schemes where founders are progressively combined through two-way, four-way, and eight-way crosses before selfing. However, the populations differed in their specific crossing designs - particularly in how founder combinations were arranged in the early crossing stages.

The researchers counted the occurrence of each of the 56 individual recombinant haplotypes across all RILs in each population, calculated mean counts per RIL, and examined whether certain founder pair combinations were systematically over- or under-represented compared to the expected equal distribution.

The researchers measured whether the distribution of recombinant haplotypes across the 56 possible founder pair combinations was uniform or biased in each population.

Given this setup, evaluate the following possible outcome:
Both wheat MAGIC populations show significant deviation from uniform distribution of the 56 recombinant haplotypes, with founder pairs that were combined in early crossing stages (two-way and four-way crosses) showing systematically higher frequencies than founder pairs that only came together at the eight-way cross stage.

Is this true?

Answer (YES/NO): NO